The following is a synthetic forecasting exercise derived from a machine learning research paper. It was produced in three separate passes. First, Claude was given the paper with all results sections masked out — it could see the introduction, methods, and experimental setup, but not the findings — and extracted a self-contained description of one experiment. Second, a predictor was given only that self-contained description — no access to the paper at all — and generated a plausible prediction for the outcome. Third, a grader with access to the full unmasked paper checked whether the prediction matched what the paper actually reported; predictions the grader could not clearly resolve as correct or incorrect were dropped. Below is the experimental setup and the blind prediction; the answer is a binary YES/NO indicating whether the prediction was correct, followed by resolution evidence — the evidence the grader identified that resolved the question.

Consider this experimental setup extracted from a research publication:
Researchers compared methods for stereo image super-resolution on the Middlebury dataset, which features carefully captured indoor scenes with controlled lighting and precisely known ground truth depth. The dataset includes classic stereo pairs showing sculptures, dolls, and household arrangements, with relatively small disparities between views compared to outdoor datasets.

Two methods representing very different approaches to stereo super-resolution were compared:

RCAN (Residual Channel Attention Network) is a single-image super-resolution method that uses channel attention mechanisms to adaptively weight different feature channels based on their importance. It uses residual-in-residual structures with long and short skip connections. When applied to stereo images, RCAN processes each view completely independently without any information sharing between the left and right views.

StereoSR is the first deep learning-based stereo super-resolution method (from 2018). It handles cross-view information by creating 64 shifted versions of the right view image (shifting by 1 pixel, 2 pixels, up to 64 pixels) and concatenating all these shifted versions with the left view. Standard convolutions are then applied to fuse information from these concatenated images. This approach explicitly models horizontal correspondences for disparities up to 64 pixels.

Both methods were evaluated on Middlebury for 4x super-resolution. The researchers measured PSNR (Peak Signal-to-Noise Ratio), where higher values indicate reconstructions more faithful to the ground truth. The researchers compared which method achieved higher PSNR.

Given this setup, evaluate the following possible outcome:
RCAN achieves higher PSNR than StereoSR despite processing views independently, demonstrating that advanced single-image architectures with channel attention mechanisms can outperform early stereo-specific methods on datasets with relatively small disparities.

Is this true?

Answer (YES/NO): YES